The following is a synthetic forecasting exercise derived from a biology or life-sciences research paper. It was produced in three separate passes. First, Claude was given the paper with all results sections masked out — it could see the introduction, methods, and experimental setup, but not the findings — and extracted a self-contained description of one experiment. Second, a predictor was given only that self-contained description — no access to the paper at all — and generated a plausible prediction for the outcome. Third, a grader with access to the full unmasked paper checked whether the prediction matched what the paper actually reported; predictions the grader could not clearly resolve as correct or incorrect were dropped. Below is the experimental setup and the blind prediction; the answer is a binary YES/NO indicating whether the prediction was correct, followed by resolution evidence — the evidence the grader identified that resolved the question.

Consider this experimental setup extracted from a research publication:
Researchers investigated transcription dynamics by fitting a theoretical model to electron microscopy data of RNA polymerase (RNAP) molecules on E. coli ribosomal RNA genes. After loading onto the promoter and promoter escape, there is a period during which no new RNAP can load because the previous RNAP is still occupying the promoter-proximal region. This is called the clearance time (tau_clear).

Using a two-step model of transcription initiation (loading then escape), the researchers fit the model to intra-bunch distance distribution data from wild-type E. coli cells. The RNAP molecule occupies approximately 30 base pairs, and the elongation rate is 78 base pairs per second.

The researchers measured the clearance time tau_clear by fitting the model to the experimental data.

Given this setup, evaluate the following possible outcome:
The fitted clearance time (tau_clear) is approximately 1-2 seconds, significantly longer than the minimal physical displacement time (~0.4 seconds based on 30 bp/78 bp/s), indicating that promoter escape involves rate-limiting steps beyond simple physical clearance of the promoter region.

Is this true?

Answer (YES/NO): NO